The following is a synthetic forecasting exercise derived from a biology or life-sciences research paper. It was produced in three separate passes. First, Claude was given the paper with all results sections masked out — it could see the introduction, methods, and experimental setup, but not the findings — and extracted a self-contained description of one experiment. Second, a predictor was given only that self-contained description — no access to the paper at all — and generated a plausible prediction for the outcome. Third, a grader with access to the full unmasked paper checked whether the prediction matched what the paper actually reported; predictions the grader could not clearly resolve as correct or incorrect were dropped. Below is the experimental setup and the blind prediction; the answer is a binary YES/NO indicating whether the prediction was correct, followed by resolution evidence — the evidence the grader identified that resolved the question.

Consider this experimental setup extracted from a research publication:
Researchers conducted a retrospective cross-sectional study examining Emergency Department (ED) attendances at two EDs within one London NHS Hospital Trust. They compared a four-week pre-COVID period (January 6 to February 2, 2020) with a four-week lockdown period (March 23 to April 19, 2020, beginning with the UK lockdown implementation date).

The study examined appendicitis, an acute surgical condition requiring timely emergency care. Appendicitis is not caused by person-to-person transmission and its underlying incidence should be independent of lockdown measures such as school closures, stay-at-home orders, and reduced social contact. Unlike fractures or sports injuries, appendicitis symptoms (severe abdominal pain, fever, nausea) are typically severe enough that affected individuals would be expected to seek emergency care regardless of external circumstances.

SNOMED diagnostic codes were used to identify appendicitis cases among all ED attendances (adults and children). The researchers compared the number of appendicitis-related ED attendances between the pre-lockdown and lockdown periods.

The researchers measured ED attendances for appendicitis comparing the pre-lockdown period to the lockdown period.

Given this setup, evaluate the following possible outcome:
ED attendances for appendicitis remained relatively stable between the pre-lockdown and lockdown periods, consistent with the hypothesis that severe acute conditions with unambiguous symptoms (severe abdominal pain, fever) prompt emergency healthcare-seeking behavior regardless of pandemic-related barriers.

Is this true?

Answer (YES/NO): NO